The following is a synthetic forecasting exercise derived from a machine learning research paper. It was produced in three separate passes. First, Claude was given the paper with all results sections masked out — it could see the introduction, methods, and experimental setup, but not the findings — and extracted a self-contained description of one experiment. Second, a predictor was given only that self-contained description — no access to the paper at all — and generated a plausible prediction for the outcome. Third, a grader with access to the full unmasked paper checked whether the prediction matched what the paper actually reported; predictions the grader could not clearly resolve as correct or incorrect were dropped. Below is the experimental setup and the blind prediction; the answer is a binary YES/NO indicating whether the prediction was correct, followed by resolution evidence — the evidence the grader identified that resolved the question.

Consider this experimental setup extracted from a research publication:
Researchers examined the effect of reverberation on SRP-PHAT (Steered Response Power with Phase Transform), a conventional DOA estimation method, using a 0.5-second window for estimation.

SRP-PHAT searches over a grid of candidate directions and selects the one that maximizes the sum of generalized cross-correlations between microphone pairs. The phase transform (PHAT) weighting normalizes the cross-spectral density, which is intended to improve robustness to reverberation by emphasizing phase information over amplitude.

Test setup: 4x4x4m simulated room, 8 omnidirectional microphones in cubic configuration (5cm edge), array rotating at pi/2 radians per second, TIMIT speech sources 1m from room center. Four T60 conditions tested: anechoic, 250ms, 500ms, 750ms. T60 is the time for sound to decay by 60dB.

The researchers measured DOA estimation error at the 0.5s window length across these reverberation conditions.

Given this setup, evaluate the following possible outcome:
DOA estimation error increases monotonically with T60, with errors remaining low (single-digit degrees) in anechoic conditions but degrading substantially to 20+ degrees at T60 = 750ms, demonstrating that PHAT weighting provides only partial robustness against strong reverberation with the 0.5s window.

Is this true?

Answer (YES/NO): NO